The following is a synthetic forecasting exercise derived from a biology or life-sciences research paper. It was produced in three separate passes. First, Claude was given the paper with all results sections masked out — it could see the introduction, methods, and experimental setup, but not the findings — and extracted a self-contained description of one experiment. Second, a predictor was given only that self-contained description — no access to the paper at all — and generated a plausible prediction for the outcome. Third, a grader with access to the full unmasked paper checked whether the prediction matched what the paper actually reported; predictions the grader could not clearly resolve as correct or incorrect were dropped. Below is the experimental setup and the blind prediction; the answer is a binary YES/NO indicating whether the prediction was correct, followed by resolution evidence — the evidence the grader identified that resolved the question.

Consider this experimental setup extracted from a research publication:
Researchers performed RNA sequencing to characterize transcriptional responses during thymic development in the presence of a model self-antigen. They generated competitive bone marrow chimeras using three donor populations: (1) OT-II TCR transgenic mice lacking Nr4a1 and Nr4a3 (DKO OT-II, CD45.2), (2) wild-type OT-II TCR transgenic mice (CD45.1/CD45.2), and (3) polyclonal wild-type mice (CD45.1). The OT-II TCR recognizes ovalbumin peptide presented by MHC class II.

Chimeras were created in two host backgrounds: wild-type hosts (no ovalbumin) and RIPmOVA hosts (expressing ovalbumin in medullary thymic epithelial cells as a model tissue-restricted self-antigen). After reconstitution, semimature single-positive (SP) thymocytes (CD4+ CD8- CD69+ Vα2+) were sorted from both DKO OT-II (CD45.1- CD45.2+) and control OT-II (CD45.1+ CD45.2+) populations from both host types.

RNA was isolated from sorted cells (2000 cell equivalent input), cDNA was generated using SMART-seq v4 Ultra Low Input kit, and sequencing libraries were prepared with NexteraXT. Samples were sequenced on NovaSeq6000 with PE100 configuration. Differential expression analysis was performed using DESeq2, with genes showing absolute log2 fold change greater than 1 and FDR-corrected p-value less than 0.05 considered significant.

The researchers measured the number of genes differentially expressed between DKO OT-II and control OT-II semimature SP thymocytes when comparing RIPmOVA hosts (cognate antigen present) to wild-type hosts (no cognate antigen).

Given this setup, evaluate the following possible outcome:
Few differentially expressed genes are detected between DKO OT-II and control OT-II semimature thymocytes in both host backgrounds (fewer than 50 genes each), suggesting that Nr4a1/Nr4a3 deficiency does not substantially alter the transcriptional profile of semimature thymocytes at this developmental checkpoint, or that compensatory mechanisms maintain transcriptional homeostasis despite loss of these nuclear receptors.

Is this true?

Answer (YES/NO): NO